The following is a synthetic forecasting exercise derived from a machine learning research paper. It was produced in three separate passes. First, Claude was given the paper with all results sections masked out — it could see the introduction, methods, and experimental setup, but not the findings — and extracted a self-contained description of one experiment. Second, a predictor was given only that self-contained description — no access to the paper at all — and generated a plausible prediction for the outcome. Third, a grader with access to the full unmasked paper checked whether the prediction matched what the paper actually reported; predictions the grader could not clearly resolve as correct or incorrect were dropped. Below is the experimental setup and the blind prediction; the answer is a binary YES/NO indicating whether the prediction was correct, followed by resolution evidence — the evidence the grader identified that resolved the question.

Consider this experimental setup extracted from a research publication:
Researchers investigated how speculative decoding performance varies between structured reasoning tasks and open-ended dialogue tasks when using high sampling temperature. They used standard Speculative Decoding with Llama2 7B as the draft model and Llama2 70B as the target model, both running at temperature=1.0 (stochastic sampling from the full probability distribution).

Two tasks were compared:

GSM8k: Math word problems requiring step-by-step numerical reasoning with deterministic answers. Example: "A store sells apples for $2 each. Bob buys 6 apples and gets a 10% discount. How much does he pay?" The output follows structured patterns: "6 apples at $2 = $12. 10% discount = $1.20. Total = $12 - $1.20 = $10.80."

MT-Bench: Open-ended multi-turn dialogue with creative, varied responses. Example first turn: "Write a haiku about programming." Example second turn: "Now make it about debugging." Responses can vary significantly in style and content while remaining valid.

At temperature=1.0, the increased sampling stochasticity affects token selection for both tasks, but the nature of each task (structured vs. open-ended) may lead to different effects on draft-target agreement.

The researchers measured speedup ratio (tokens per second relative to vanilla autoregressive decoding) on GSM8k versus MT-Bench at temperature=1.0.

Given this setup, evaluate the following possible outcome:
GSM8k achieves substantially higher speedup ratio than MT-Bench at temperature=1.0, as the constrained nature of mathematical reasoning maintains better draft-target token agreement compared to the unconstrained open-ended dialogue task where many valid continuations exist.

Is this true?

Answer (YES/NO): NO